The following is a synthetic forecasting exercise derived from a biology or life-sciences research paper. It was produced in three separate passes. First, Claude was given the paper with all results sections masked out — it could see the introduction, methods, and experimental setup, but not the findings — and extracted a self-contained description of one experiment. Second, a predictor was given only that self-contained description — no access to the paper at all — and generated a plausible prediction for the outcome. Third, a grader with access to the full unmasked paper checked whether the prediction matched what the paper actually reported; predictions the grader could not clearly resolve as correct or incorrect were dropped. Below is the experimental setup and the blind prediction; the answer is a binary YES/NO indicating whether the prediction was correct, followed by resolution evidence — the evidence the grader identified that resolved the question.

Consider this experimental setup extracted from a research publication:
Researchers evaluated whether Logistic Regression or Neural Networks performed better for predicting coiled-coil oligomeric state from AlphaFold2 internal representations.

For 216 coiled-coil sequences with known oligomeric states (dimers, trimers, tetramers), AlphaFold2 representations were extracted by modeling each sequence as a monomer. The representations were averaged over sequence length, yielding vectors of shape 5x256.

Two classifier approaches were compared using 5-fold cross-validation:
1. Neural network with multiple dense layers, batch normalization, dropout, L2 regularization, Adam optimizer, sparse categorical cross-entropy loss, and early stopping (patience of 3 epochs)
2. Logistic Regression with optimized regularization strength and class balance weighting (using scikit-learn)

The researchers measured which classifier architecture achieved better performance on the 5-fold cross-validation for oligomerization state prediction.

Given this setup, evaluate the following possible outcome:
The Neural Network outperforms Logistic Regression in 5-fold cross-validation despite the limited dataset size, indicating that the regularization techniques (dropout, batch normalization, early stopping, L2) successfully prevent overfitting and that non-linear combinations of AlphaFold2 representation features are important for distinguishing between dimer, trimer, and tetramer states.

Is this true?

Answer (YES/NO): NO